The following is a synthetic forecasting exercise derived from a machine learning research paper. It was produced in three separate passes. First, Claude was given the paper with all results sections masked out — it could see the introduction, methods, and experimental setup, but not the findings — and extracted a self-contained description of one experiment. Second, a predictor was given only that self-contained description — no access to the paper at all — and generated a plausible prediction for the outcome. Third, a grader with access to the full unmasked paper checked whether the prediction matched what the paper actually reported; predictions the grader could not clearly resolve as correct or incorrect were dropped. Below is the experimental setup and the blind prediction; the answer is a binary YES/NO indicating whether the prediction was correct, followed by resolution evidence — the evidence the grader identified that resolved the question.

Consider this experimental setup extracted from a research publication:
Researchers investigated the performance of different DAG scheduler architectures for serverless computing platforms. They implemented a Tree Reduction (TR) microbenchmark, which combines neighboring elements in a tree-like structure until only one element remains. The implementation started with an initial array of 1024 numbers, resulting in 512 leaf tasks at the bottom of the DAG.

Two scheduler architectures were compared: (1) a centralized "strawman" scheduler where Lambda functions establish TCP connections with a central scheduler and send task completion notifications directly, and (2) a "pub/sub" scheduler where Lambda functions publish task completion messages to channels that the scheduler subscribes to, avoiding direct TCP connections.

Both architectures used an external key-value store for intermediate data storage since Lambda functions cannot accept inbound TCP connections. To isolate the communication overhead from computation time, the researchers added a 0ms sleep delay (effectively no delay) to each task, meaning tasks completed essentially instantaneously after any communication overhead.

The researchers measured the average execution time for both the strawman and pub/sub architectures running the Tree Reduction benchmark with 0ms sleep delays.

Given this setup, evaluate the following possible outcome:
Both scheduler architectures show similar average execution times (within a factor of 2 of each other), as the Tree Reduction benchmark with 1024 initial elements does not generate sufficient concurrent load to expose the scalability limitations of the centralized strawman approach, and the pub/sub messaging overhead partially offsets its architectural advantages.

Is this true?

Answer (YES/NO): NO